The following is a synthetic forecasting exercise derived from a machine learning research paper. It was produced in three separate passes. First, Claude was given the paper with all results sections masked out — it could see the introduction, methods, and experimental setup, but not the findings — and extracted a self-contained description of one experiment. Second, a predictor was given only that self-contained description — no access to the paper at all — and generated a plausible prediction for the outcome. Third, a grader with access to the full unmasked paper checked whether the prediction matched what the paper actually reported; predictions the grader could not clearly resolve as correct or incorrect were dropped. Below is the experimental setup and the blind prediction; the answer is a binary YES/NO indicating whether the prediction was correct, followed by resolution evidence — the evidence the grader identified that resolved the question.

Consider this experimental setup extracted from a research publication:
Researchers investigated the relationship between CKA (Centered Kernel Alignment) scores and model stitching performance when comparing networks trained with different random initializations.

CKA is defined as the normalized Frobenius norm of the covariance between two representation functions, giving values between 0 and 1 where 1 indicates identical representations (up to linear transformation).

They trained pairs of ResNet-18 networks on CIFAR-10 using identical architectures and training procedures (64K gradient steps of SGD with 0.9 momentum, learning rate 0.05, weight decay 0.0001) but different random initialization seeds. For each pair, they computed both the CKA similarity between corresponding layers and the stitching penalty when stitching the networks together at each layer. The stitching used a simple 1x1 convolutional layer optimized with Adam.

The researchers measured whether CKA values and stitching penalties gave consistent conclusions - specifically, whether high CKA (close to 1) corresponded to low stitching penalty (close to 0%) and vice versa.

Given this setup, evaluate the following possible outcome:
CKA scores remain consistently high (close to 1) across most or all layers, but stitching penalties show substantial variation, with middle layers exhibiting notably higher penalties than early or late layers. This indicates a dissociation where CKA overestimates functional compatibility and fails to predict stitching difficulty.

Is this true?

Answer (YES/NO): NO